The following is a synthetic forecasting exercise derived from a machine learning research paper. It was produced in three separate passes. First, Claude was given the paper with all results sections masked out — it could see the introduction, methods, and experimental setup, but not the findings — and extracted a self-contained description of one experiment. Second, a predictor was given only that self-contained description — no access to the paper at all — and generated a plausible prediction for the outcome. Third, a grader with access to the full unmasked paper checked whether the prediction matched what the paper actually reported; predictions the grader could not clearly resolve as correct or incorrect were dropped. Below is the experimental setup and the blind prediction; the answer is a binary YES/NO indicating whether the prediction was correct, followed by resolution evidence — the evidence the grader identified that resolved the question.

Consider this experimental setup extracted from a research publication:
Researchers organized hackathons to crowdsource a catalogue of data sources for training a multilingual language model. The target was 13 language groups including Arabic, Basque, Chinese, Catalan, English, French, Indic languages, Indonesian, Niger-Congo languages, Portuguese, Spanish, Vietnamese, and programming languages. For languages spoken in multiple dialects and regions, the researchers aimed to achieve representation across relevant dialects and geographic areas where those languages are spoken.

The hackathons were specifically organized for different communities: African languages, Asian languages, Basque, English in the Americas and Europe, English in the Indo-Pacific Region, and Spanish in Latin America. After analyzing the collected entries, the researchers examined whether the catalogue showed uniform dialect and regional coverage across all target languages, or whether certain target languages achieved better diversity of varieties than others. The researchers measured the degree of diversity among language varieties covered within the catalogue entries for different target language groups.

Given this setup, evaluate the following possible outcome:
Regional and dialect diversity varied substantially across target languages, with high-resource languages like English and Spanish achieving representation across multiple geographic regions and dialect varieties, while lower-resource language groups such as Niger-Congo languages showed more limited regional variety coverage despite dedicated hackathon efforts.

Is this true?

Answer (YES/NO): YES